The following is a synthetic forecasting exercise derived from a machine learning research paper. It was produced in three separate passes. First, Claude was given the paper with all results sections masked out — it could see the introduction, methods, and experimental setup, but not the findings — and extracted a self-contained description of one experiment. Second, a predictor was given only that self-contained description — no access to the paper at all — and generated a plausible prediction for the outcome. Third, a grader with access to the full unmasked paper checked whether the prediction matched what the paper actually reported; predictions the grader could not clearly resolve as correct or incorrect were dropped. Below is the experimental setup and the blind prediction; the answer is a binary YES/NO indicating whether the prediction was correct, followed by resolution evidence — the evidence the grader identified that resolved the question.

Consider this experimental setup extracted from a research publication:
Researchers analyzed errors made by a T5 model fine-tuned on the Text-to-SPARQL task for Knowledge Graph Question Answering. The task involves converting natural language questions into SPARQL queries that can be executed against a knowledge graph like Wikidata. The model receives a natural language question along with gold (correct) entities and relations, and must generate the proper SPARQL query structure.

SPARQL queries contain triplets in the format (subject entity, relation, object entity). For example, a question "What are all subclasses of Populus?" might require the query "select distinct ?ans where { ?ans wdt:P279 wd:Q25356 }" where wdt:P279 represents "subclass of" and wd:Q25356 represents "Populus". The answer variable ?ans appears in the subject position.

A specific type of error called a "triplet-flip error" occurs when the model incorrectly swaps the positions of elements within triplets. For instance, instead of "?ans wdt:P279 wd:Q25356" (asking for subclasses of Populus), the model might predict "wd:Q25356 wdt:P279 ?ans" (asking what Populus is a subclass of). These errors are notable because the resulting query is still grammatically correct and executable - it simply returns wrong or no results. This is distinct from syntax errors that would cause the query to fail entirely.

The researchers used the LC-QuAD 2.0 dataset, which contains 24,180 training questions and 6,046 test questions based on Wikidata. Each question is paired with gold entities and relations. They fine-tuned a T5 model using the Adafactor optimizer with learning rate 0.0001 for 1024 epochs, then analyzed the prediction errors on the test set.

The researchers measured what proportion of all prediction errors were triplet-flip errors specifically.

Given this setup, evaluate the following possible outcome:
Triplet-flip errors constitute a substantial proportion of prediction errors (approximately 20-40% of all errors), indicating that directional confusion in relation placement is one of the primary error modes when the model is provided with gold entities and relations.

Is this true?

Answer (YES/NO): NO